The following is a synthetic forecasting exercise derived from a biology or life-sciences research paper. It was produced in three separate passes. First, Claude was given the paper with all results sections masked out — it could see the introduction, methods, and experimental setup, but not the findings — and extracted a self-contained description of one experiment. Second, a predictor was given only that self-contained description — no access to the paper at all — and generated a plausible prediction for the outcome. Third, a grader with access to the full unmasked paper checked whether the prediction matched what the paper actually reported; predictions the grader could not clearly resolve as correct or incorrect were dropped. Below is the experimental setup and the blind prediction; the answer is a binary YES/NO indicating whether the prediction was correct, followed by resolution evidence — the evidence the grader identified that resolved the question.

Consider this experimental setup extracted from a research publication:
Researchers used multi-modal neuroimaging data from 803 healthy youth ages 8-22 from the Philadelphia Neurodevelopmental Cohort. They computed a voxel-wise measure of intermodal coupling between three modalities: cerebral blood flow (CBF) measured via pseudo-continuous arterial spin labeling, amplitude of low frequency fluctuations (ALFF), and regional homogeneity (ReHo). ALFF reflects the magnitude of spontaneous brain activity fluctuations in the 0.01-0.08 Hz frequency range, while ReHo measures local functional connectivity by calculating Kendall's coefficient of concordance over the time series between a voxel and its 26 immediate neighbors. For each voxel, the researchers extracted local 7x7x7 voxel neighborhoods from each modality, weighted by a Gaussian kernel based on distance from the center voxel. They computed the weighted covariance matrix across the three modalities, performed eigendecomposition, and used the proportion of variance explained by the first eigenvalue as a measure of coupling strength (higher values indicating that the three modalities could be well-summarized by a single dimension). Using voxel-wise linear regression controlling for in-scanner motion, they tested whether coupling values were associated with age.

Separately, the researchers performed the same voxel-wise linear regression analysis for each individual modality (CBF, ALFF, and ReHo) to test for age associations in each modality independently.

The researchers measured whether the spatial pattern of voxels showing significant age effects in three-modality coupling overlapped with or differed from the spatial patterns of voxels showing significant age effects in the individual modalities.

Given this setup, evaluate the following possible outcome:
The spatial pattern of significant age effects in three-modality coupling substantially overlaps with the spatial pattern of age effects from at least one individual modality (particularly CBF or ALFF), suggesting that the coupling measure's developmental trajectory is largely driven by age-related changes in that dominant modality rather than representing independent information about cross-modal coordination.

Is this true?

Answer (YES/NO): NO